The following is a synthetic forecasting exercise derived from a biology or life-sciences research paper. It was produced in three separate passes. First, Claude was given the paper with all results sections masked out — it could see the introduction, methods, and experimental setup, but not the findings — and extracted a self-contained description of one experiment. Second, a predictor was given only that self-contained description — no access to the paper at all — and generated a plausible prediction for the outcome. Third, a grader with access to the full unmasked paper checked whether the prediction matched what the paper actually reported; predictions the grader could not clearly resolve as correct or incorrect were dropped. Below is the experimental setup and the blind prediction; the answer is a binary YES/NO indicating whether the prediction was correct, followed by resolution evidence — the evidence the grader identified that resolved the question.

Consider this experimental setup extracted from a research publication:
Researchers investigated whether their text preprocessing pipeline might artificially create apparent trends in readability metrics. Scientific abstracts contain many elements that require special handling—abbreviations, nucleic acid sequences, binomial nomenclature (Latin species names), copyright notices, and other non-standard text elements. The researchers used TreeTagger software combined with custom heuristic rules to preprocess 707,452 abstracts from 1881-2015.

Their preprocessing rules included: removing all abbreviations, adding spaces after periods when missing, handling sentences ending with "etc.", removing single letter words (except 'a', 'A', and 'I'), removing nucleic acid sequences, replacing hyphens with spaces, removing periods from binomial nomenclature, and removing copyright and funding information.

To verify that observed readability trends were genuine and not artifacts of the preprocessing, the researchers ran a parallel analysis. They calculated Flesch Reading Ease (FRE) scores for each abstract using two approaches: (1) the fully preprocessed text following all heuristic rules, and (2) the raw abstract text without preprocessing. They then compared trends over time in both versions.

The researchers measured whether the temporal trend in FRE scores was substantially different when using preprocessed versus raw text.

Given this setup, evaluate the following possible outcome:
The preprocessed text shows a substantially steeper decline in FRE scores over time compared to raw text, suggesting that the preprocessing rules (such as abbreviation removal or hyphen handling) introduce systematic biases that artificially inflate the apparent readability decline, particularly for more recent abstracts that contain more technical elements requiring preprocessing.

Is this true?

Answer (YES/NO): NO